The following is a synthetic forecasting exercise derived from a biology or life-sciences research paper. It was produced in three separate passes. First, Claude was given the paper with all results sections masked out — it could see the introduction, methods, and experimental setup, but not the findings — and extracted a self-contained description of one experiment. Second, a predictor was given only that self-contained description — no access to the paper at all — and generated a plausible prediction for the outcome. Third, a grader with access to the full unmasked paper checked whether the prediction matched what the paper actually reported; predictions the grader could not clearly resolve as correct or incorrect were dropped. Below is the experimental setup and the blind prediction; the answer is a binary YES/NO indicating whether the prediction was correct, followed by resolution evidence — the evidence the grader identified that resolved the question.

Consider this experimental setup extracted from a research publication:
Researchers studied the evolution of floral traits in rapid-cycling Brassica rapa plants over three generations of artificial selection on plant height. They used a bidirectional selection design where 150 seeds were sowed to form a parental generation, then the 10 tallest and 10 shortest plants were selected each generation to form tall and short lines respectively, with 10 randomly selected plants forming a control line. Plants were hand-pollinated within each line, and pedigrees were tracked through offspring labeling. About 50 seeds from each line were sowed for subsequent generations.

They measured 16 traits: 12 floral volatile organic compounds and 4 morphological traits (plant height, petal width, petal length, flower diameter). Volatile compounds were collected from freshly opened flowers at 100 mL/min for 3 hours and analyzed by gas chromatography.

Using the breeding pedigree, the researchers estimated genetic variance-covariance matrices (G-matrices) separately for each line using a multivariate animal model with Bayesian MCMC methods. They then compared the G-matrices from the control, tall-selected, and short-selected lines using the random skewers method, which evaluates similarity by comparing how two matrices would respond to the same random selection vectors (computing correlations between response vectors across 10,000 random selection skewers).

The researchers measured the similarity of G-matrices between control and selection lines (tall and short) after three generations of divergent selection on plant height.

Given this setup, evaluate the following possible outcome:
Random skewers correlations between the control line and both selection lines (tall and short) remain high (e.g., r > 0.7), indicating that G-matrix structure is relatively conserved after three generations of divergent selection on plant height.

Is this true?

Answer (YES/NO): YES